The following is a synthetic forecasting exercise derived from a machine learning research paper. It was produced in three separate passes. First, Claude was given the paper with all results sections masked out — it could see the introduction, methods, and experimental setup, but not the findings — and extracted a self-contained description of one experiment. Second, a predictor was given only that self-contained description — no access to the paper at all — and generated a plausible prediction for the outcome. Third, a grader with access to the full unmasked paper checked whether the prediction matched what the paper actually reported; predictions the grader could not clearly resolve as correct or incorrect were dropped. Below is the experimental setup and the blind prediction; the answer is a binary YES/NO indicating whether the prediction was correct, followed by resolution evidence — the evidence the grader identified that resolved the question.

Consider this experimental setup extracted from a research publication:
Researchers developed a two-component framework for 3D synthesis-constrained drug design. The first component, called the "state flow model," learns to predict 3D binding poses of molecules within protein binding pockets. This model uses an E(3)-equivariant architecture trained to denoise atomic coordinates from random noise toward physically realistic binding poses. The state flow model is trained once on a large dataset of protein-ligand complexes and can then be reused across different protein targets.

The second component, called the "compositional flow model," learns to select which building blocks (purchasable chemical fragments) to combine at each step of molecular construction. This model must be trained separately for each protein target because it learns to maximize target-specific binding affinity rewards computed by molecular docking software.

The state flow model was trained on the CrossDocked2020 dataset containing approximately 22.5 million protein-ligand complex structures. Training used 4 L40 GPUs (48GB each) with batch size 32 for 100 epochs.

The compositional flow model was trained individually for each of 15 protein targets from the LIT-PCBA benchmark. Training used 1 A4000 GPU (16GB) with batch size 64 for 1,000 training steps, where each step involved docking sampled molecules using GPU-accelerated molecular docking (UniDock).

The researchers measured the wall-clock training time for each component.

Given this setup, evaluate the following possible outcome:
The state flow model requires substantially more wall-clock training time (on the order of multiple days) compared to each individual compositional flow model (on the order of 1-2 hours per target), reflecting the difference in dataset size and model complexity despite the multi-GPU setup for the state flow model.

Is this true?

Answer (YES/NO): NO